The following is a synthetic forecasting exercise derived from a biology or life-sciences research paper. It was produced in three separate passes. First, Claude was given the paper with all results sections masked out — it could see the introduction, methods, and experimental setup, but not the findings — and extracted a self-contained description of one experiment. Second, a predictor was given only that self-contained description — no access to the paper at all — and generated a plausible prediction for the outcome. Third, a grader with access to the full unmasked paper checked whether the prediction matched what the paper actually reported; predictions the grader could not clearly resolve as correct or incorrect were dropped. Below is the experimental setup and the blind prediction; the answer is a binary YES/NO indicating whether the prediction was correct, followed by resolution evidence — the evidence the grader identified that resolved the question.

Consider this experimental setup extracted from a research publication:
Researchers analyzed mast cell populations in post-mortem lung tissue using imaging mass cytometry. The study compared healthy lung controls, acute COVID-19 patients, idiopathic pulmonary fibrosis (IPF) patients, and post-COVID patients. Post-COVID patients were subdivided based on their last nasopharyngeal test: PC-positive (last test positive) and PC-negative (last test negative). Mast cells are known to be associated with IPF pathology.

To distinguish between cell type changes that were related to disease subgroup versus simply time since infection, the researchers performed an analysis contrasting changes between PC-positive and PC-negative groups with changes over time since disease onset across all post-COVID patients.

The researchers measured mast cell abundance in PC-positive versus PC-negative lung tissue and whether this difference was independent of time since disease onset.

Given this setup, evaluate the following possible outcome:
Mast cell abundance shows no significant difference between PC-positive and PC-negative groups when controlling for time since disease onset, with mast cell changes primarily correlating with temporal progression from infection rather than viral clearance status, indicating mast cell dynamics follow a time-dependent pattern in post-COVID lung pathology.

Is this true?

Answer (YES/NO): NO